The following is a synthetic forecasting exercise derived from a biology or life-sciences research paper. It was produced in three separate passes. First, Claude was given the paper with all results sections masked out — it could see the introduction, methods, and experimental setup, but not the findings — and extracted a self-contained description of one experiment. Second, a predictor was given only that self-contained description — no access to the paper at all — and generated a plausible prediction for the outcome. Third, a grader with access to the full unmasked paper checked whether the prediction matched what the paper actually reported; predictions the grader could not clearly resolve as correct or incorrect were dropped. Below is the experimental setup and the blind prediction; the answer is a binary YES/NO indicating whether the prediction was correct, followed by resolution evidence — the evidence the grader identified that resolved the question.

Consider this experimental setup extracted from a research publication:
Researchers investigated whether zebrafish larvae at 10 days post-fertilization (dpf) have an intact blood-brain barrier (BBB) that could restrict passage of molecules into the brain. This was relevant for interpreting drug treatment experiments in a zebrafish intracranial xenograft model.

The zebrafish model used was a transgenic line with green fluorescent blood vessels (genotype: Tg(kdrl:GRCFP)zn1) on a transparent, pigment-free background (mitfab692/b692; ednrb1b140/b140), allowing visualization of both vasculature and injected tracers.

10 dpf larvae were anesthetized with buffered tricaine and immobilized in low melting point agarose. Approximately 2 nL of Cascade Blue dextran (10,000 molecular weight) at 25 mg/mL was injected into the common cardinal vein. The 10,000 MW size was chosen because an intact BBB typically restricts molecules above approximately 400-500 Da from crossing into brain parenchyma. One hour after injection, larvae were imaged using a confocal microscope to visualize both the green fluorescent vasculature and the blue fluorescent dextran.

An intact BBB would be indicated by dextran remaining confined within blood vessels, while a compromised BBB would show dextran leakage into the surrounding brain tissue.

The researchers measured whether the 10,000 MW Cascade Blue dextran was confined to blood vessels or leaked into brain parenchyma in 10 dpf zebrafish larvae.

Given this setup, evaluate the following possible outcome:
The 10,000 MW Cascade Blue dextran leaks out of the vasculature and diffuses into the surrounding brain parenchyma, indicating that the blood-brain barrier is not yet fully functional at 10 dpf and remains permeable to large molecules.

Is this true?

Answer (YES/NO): NO